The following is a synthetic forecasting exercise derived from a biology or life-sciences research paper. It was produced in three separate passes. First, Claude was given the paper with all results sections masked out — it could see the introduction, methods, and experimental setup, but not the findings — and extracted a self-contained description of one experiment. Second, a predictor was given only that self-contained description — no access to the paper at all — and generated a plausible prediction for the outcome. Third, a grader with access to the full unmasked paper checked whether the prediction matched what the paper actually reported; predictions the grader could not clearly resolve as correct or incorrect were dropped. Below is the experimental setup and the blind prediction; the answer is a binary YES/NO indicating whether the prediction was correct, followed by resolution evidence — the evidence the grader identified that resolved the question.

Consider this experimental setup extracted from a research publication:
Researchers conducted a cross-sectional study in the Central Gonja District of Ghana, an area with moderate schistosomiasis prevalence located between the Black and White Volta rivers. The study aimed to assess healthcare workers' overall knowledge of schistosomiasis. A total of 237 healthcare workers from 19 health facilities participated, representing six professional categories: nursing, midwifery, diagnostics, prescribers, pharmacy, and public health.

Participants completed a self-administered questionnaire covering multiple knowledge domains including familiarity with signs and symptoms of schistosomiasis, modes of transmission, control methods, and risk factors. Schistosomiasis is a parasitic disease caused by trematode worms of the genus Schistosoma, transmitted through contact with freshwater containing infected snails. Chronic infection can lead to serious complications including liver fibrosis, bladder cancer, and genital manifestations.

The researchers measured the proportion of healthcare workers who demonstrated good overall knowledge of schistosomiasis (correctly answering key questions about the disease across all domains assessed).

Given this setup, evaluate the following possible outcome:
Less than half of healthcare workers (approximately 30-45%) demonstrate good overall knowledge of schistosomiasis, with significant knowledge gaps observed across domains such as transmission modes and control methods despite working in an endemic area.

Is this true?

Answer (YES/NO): YES